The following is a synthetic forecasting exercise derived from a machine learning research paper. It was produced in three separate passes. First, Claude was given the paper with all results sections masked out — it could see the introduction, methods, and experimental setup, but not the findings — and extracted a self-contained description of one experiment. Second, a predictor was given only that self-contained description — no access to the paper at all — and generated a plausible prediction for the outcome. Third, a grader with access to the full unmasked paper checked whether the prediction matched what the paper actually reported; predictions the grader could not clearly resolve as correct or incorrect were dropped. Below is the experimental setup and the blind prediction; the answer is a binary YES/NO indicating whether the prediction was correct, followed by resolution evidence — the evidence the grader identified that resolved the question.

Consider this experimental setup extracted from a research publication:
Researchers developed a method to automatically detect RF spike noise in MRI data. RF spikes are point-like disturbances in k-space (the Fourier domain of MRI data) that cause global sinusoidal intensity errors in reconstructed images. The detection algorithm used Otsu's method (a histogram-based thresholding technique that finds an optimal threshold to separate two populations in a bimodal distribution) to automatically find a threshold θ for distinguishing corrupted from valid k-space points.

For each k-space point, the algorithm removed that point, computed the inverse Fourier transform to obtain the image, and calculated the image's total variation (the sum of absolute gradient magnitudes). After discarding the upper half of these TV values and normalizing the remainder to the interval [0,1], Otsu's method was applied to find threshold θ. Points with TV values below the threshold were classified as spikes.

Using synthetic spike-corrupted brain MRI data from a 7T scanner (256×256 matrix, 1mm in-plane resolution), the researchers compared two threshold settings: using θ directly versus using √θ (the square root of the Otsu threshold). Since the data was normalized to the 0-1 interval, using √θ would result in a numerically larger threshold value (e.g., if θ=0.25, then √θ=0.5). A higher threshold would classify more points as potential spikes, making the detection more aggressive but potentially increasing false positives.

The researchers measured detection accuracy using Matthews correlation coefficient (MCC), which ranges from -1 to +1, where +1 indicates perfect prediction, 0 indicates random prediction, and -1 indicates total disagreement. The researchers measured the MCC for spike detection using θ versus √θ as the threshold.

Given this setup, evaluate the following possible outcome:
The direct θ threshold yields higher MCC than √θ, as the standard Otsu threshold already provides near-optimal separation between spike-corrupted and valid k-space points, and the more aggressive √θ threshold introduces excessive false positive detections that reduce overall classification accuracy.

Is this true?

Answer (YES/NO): NO